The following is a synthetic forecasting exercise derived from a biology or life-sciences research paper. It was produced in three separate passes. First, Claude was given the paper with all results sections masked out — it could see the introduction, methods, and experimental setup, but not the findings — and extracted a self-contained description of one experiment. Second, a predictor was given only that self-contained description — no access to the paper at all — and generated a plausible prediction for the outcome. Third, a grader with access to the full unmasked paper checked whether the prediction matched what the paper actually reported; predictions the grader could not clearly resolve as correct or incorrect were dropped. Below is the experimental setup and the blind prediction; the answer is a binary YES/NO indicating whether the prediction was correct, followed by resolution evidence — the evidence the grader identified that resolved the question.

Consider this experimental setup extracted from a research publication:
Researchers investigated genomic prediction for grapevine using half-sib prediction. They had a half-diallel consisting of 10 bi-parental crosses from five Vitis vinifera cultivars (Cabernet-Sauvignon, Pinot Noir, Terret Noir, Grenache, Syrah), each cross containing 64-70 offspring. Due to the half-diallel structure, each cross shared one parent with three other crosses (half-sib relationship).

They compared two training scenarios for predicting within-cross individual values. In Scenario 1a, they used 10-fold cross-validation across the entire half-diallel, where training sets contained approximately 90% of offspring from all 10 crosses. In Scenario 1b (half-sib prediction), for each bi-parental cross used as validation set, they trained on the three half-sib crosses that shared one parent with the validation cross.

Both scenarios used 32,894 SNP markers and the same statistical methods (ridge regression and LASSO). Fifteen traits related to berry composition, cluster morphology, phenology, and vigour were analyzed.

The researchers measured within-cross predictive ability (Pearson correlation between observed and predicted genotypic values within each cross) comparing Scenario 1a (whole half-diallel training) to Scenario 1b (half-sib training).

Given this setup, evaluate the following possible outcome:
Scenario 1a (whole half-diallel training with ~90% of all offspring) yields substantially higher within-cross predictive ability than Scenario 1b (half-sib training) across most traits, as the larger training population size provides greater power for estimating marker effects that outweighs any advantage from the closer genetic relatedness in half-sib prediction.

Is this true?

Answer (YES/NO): NO